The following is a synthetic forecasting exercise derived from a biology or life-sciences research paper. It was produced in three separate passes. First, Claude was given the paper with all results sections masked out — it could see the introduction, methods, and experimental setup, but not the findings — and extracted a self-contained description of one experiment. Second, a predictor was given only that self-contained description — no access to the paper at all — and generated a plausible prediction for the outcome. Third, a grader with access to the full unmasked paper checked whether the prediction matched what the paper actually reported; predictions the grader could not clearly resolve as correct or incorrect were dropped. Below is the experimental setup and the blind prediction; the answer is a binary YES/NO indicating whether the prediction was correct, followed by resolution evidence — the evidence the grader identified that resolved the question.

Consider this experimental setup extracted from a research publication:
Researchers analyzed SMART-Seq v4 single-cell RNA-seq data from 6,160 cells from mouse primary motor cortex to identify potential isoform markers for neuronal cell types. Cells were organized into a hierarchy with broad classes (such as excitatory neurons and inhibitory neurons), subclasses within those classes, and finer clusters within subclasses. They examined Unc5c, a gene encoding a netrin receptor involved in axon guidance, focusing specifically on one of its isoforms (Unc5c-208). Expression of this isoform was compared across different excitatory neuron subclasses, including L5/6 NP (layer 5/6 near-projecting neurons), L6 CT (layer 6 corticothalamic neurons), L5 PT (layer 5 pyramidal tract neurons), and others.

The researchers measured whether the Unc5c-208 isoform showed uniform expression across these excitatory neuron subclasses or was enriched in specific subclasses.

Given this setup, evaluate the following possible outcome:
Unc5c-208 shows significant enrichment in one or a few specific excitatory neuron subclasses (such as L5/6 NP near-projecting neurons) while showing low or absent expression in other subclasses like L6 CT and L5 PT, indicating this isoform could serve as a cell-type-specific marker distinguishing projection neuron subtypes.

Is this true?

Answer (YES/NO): YES